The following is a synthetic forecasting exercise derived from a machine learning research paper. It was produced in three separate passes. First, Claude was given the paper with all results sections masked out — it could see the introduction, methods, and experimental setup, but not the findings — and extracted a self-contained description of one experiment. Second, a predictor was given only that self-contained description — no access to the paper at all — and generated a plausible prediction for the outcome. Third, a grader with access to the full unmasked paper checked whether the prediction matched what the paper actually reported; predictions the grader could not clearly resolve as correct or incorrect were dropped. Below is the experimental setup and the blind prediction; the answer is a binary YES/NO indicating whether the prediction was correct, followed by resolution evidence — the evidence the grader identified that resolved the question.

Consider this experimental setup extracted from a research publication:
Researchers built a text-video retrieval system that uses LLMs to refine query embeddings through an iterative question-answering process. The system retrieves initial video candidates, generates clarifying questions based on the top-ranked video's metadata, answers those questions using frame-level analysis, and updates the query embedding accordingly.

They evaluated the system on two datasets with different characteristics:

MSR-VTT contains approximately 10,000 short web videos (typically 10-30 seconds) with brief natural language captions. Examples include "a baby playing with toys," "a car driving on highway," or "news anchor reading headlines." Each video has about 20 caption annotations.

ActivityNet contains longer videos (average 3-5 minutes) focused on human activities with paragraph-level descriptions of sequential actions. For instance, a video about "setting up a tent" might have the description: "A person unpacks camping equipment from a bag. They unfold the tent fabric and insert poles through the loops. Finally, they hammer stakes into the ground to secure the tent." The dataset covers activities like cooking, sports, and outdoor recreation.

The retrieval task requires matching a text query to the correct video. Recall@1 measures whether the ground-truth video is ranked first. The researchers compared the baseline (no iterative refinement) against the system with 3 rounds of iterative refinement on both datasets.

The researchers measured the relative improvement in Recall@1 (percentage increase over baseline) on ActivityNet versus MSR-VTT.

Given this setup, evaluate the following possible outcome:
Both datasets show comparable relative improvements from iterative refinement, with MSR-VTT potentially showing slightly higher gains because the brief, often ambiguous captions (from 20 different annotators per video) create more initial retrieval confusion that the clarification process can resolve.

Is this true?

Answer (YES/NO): NO